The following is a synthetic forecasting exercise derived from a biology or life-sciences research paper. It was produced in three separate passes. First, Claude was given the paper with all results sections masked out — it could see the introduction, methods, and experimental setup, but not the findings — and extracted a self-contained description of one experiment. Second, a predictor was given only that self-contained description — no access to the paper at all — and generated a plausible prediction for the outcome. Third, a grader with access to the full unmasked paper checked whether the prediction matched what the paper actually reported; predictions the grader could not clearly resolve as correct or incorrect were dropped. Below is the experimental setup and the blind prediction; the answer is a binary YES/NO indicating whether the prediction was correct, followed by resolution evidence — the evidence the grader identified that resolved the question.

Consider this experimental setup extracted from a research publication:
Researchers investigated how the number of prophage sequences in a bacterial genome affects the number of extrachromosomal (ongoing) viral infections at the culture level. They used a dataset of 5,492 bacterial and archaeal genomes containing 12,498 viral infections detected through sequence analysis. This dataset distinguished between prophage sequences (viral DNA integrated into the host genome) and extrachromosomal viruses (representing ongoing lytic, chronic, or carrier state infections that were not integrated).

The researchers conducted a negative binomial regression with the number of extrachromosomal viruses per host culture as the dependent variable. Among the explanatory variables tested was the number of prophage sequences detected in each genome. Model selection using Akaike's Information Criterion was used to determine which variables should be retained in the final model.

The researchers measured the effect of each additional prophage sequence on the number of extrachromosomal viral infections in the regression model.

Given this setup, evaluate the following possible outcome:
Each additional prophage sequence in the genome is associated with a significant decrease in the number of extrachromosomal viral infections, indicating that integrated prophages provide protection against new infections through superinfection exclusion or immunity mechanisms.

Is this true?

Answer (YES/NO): YES